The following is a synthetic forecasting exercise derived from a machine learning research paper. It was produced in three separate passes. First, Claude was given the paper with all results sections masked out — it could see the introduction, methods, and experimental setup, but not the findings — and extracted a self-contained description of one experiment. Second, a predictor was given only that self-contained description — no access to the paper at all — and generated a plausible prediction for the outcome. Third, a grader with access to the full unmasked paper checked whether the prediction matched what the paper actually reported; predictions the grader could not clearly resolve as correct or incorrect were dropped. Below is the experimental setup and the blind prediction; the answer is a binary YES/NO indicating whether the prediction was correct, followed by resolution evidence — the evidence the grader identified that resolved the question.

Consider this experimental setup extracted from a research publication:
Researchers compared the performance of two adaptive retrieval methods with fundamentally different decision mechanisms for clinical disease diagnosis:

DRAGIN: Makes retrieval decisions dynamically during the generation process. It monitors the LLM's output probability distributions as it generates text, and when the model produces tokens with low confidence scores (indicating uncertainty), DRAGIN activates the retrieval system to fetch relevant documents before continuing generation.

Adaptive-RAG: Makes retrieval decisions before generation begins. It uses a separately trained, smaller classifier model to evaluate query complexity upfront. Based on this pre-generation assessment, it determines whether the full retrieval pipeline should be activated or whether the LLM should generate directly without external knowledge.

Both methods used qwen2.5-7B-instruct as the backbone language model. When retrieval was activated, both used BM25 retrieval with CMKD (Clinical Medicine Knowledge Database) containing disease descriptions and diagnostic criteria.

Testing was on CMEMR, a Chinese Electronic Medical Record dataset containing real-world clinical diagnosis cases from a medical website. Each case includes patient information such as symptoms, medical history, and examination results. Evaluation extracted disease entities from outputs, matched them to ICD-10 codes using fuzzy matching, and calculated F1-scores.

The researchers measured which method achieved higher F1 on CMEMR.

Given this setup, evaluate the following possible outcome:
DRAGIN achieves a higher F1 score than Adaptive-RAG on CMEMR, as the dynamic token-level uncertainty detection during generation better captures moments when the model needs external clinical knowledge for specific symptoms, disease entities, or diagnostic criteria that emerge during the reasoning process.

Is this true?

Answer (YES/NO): NO